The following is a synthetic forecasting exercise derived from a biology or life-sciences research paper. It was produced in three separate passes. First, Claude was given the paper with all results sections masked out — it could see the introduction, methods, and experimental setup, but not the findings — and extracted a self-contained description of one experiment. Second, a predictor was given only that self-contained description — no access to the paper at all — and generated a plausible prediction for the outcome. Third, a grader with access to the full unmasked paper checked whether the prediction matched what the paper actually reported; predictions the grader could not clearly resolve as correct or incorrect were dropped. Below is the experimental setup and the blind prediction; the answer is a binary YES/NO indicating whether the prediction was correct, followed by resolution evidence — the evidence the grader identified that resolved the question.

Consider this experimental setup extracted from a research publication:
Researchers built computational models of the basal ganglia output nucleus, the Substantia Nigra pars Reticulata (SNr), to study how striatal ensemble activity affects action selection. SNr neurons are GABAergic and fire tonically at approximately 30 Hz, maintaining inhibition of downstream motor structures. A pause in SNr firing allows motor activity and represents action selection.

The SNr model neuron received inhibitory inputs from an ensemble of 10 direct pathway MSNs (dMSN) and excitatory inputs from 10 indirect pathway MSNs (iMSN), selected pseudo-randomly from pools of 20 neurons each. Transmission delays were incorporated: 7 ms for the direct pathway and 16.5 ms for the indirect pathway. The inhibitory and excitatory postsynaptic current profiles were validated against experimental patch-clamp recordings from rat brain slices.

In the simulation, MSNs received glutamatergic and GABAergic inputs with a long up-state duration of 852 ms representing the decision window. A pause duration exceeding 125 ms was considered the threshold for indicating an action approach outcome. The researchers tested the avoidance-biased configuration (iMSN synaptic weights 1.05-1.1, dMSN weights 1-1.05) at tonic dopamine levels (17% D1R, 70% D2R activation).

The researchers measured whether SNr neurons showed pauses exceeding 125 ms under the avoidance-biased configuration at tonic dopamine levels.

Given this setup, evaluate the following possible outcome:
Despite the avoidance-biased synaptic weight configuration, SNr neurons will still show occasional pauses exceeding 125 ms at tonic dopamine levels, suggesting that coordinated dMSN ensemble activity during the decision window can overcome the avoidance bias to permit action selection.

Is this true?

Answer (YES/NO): NO